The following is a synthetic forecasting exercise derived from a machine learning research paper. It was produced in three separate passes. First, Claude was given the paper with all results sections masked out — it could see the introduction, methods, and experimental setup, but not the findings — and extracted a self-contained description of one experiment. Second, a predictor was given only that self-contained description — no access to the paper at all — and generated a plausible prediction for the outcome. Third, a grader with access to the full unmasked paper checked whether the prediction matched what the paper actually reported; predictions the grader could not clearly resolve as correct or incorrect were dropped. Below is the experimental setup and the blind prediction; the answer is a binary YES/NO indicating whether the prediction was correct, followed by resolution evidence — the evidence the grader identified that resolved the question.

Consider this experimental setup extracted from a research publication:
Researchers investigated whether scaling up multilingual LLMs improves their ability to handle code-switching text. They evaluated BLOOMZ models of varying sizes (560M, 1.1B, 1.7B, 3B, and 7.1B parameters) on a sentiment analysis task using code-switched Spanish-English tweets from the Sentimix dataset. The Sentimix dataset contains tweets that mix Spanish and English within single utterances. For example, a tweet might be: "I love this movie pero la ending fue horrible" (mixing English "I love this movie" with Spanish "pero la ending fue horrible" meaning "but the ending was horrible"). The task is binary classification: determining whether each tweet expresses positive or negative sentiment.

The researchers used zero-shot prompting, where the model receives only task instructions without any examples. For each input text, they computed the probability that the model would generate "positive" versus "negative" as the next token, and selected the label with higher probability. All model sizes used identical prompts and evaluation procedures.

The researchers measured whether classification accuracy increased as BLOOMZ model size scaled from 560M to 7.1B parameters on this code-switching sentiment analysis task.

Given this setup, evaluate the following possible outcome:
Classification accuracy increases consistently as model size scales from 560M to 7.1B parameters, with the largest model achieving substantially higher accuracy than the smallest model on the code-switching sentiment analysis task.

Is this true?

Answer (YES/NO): NO